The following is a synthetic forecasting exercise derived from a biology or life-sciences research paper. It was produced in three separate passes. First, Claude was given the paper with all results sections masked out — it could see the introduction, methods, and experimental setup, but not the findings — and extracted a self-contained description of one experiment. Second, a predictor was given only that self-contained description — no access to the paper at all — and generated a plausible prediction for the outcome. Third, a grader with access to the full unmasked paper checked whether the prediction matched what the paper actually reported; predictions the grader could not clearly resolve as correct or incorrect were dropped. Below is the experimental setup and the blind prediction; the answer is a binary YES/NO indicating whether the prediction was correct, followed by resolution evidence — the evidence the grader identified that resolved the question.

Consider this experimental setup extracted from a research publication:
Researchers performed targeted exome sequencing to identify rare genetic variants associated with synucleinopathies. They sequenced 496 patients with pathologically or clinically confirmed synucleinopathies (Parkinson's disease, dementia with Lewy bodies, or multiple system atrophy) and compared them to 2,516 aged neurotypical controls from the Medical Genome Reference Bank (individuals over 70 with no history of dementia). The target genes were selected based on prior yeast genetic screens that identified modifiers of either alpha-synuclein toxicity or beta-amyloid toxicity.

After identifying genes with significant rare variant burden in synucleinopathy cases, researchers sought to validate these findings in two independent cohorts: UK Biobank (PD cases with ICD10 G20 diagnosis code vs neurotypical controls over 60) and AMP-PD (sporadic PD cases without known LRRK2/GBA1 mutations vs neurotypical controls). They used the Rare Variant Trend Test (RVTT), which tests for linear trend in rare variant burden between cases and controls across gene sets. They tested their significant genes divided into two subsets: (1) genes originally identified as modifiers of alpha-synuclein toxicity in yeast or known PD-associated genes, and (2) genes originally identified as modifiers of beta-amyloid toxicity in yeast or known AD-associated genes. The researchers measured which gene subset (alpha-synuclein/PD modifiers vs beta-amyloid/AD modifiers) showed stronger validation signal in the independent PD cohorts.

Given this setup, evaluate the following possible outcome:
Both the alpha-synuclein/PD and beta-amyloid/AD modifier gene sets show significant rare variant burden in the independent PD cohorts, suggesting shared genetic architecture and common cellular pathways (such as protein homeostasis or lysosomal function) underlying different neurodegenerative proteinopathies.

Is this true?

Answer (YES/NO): YES